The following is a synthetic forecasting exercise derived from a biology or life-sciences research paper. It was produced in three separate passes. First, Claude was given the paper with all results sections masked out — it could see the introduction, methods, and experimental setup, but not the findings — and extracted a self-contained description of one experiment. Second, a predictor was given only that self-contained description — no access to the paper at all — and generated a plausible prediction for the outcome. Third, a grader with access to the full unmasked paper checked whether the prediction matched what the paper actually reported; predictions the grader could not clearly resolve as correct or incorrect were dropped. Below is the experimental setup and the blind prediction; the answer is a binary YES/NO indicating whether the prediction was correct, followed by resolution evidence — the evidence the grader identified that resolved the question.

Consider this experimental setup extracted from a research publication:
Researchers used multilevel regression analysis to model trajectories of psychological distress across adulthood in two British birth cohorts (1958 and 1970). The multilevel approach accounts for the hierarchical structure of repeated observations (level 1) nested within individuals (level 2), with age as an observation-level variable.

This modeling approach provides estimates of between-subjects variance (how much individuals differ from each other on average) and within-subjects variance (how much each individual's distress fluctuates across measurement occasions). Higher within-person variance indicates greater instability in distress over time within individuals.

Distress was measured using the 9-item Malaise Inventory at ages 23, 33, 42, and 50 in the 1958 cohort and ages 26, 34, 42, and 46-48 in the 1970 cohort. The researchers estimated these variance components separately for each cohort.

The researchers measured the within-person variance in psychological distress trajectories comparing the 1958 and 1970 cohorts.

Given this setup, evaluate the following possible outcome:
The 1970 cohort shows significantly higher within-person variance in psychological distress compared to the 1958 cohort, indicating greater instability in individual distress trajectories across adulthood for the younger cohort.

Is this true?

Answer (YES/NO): YES